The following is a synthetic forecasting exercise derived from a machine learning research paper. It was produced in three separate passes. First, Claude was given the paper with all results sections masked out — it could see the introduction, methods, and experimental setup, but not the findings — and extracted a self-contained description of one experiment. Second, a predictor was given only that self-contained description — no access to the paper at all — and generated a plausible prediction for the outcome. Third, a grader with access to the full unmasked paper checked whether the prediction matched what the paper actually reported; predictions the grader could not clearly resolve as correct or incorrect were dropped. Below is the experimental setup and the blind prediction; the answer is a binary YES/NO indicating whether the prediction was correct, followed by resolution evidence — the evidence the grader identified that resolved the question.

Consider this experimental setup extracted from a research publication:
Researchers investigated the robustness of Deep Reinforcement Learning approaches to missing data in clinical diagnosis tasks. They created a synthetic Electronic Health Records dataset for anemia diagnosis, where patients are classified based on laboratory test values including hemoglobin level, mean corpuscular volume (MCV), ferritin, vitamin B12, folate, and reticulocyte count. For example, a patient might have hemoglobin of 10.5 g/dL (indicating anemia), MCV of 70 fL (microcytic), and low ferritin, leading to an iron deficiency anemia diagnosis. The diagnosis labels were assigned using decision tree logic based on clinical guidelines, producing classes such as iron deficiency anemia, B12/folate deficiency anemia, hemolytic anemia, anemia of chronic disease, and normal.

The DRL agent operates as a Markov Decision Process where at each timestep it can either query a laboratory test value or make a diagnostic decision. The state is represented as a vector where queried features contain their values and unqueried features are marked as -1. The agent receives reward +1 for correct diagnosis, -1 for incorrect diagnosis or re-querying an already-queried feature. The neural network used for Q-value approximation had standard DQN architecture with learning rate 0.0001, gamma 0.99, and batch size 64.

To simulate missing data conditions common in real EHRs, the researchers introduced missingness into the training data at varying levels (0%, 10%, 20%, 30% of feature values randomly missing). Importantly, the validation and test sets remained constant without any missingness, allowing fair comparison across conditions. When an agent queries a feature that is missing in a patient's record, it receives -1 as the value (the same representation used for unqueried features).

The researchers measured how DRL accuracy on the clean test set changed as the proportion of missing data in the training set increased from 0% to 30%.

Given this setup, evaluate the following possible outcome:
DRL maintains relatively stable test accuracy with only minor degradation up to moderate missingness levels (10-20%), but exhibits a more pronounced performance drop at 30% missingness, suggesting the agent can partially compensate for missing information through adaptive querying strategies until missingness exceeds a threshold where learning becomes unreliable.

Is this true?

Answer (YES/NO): NO